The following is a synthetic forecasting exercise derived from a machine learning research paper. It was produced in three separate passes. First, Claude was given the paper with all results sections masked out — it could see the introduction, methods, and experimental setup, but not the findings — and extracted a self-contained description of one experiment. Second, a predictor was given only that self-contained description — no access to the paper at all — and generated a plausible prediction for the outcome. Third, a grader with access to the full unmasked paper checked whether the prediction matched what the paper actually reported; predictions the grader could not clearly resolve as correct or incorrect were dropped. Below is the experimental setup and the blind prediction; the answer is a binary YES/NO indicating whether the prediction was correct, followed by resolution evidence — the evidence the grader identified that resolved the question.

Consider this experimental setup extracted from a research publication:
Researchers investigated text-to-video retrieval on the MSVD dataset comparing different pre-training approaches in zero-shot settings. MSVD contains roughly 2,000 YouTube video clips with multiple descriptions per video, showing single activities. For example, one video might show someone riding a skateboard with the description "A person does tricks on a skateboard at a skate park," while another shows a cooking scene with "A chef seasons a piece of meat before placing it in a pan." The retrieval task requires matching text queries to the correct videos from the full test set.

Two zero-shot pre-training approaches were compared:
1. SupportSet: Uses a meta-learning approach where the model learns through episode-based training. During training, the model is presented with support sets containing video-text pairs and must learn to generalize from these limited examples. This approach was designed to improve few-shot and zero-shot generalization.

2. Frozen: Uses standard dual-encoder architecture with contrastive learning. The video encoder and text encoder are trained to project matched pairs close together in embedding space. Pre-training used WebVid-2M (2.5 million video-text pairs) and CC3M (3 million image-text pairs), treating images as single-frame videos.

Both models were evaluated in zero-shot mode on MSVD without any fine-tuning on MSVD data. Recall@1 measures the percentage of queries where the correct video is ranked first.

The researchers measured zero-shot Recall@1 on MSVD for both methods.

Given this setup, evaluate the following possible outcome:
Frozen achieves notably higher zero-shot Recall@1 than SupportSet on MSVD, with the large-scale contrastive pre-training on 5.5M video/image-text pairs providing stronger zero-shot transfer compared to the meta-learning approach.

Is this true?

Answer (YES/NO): YES